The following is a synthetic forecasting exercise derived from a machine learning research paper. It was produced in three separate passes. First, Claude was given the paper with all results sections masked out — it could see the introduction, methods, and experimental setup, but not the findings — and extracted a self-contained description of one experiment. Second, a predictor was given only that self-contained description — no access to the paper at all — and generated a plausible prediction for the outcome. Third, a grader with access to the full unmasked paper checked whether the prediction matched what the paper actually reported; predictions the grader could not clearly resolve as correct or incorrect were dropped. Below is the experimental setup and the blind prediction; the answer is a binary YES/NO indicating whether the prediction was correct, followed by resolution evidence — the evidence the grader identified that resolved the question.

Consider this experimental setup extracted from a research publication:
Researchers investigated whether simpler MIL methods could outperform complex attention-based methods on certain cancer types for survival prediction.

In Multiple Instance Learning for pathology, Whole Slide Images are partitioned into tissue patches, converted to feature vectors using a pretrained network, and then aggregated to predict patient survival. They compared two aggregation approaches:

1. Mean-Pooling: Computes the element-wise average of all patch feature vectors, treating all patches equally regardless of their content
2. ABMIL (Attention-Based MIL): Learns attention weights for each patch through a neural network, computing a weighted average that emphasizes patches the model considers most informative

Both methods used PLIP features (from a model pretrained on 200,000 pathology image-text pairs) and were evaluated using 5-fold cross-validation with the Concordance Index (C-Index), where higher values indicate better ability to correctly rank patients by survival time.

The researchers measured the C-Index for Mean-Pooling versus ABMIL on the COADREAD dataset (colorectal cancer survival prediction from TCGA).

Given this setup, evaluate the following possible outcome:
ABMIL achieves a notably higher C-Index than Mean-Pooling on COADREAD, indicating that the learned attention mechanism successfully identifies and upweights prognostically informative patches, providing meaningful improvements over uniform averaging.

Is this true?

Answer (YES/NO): NO